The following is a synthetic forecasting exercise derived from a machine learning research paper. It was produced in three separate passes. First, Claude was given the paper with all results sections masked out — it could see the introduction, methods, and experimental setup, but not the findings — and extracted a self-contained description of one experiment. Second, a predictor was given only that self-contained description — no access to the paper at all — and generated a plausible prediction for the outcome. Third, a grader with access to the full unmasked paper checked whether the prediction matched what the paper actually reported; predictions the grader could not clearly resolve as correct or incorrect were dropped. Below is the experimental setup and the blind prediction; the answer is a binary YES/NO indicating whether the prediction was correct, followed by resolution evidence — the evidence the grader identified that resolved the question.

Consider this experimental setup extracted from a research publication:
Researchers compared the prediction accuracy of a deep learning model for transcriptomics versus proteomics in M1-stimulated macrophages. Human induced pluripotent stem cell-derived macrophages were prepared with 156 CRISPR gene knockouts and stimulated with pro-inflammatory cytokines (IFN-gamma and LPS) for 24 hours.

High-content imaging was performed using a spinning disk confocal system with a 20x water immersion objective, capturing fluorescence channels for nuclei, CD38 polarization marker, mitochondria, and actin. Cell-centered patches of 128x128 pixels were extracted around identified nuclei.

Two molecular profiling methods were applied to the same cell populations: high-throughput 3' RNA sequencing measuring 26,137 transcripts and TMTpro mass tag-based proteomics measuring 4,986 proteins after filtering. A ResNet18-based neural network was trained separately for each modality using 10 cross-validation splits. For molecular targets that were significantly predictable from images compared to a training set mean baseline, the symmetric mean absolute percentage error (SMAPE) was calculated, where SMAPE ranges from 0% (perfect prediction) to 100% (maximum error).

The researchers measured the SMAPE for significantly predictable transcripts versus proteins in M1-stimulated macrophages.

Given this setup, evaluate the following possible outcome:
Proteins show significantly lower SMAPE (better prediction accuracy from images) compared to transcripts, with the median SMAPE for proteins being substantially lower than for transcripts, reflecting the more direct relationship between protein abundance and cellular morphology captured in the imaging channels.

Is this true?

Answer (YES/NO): NO